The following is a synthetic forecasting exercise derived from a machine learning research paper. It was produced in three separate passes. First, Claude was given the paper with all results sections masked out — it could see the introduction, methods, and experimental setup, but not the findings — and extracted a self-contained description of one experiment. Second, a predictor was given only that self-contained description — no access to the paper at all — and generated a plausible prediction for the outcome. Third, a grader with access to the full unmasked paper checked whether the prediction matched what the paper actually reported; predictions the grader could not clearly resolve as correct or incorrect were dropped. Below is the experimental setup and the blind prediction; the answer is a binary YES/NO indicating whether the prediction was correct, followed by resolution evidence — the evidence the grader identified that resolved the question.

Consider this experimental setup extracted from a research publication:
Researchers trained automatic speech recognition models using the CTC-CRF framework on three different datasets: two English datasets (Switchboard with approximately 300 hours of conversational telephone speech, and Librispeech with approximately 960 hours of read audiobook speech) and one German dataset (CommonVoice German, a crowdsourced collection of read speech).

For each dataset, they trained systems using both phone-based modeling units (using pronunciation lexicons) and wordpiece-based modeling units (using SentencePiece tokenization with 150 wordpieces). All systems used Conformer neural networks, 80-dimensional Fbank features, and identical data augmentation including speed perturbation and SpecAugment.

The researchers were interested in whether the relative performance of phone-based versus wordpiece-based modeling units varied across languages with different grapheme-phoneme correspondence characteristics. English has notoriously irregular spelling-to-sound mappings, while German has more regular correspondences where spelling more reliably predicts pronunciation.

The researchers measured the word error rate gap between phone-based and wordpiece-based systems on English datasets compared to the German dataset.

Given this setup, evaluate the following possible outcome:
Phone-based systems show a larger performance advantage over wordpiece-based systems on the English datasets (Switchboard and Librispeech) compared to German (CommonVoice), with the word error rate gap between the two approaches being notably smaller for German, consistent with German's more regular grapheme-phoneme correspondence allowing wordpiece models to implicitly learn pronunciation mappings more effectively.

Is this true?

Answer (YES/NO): YES